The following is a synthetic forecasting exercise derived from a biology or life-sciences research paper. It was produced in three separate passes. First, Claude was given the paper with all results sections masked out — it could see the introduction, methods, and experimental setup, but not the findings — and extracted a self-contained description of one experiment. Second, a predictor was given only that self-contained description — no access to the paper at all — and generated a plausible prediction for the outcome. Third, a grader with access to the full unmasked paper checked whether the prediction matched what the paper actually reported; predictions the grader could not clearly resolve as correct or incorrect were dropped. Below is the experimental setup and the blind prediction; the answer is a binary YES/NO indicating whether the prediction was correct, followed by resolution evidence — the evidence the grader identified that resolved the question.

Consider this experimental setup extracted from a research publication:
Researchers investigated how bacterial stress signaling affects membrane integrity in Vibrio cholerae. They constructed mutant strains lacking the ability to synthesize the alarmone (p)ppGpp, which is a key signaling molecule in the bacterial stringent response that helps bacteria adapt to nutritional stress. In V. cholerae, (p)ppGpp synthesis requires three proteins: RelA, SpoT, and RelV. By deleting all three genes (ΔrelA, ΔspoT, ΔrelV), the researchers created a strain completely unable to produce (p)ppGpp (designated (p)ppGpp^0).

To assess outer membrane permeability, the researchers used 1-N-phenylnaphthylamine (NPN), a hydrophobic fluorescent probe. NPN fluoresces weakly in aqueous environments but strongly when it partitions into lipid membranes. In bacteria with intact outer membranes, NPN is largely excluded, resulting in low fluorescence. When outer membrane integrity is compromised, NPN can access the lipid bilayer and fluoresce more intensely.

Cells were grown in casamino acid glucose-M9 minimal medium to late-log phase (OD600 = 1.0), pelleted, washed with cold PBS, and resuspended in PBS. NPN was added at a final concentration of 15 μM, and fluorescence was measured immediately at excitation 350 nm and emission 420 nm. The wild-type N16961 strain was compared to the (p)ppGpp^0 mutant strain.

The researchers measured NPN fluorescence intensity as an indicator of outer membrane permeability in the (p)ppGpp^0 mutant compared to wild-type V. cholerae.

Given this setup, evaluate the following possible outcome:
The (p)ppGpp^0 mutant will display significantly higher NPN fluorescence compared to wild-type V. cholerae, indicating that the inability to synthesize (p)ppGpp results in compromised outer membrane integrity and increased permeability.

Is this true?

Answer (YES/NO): YES